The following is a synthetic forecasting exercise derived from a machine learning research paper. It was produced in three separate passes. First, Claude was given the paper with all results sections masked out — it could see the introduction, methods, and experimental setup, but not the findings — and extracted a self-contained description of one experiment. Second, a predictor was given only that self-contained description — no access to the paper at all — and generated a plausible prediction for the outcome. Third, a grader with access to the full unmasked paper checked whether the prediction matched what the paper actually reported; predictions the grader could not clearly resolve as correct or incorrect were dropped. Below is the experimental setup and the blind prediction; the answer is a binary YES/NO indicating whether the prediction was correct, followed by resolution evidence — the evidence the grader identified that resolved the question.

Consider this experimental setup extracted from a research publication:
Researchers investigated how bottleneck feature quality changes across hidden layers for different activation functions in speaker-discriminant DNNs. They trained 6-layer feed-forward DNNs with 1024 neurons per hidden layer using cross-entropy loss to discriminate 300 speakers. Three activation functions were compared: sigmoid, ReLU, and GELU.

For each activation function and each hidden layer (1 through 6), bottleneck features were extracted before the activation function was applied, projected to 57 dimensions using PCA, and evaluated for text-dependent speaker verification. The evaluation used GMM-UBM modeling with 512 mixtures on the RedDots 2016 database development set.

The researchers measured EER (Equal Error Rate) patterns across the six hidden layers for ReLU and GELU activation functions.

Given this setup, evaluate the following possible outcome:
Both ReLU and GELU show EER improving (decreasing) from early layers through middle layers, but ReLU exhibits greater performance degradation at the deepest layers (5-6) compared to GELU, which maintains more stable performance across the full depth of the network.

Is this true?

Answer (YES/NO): NO